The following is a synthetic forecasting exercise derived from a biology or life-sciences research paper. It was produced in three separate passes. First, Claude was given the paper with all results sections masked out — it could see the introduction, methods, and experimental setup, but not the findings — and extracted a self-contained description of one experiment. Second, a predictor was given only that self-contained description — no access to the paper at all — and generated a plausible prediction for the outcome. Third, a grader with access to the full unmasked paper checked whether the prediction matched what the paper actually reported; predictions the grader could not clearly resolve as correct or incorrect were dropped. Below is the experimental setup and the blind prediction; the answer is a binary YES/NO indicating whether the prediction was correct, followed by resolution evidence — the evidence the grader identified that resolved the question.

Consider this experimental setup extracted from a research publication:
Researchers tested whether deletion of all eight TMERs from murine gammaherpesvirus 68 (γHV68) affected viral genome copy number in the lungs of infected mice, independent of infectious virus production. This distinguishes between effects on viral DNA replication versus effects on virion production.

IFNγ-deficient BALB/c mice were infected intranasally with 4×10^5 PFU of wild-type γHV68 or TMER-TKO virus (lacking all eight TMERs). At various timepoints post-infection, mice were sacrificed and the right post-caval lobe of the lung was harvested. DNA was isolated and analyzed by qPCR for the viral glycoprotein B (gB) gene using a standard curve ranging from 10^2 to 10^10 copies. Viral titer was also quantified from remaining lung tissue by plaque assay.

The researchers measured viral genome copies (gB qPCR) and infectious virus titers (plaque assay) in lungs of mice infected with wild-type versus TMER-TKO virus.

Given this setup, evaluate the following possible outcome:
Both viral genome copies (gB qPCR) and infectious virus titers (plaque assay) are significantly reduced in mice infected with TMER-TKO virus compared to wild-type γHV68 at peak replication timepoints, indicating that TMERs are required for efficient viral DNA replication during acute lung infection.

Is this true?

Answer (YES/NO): NO